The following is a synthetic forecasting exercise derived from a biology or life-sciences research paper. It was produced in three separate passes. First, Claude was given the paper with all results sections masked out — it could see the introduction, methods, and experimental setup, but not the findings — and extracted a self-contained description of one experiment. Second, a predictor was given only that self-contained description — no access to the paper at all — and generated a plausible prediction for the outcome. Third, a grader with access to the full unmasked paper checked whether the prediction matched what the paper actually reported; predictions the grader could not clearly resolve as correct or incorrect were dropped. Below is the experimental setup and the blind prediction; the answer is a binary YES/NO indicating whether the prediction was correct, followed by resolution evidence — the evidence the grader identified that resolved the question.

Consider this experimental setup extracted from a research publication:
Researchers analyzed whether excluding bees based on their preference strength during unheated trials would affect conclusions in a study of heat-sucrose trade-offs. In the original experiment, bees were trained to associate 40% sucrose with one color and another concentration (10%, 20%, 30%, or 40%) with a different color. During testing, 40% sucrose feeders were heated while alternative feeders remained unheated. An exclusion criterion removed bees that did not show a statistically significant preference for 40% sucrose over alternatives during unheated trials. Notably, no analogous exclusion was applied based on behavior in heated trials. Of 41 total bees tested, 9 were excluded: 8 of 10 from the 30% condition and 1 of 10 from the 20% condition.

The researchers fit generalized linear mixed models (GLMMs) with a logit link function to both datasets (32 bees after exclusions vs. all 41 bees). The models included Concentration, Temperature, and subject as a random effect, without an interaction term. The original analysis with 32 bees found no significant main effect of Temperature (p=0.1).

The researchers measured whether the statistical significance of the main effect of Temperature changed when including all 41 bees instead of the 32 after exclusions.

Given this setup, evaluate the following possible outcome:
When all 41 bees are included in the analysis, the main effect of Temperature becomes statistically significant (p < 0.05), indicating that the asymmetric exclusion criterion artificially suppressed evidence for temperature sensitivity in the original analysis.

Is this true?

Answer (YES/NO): YES